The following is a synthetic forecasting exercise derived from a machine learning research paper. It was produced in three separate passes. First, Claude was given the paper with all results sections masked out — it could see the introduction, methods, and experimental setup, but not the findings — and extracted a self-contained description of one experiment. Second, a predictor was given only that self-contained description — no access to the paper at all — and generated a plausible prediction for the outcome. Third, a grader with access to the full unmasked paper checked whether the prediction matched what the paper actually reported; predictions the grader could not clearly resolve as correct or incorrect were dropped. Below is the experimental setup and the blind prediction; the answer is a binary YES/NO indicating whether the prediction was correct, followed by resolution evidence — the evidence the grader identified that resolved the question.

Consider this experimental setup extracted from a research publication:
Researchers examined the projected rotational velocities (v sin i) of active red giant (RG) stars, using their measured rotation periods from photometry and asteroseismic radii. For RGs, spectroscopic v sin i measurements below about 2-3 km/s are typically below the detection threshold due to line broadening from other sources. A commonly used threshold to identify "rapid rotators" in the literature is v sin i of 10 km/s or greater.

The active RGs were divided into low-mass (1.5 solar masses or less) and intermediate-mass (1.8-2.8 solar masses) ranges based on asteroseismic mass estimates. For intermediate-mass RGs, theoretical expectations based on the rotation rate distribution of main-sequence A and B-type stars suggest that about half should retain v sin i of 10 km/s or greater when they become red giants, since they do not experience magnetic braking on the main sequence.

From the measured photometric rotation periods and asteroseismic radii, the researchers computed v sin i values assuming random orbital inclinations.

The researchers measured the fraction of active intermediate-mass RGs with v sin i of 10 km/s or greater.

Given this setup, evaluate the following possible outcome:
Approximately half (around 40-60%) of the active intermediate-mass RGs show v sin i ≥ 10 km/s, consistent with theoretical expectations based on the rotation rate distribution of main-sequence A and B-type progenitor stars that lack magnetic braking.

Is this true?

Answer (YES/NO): NO